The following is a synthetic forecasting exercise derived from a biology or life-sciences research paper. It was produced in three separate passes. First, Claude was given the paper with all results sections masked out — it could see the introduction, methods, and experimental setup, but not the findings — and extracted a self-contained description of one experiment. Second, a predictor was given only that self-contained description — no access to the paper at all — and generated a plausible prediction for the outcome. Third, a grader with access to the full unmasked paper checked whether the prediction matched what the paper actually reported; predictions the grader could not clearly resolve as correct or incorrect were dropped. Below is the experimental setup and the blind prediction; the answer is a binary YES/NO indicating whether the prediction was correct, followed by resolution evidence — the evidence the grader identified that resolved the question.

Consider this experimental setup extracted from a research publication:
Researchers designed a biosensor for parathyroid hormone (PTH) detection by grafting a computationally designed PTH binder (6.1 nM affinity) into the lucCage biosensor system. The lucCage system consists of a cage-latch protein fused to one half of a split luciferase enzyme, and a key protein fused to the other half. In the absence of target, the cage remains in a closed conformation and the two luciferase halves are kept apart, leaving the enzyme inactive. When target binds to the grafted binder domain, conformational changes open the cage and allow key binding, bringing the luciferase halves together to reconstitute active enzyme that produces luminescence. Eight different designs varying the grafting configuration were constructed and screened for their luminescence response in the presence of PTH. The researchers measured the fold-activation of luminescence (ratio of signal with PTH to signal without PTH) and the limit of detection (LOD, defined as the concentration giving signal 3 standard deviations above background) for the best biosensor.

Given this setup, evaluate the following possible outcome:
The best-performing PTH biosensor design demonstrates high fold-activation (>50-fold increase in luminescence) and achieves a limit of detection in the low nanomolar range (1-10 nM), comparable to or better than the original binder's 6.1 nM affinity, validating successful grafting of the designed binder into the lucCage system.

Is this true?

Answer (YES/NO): NO